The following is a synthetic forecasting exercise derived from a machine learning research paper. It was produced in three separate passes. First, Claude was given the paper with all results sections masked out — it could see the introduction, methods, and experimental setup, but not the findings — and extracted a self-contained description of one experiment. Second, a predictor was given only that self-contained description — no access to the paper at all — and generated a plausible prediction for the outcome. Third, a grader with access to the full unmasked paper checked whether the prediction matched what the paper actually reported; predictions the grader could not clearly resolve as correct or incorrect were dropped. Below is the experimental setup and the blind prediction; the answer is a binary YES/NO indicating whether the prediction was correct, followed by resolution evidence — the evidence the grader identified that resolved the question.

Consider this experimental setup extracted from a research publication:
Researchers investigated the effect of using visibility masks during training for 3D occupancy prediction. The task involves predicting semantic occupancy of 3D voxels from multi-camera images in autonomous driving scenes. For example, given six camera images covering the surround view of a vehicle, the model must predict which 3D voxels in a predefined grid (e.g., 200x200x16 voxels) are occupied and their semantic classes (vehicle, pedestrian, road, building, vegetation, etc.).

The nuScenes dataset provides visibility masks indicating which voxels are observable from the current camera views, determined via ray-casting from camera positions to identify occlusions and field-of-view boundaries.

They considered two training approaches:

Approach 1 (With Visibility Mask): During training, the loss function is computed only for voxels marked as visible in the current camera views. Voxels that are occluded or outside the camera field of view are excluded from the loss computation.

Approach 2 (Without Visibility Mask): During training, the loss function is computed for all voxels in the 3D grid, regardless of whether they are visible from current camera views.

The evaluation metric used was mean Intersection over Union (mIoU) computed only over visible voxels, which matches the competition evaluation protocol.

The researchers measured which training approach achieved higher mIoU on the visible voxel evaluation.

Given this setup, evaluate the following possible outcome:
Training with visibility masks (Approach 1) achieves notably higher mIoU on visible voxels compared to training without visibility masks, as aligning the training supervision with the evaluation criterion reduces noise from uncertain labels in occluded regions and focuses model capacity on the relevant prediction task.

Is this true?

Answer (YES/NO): YES